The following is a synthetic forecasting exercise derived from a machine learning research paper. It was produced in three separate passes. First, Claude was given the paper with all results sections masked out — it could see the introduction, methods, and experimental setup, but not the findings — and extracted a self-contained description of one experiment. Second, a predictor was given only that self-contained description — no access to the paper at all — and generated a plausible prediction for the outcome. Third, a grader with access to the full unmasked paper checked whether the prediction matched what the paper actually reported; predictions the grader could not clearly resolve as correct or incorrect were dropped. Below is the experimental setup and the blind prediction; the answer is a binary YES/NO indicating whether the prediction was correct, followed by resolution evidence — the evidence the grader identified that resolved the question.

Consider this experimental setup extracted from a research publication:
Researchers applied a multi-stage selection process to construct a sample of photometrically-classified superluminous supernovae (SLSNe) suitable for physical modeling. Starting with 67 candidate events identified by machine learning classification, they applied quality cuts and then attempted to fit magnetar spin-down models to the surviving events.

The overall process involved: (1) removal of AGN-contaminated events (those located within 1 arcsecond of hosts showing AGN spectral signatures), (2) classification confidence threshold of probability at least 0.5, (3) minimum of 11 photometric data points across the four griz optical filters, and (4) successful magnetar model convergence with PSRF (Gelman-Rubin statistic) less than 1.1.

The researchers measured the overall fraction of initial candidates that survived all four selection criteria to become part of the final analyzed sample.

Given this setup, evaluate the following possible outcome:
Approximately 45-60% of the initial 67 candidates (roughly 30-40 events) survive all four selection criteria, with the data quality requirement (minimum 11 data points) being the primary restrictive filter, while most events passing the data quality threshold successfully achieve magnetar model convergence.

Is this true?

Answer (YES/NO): NO